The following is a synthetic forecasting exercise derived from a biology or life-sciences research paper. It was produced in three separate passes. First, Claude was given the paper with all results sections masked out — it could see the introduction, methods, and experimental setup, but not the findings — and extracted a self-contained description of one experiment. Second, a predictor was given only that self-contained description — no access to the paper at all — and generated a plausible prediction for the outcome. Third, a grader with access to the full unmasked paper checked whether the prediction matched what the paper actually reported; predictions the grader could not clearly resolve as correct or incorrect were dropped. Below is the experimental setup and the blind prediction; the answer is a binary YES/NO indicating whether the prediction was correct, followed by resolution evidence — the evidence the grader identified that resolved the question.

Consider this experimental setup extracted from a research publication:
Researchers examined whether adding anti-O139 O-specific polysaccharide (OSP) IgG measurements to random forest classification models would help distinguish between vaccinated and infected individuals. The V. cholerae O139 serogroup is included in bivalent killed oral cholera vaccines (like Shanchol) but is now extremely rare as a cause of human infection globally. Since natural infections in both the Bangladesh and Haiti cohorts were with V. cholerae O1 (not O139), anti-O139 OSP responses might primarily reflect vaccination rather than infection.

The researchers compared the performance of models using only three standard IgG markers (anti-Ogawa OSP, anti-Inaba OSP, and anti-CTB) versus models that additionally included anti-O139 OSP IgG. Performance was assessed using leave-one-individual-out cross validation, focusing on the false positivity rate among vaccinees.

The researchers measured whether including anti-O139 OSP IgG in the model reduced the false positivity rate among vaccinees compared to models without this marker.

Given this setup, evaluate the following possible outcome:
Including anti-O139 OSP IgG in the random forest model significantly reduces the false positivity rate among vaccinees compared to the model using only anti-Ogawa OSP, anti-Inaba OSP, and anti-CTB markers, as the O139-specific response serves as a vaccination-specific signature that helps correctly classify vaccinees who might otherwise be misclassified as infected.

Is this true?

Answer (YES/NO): NO